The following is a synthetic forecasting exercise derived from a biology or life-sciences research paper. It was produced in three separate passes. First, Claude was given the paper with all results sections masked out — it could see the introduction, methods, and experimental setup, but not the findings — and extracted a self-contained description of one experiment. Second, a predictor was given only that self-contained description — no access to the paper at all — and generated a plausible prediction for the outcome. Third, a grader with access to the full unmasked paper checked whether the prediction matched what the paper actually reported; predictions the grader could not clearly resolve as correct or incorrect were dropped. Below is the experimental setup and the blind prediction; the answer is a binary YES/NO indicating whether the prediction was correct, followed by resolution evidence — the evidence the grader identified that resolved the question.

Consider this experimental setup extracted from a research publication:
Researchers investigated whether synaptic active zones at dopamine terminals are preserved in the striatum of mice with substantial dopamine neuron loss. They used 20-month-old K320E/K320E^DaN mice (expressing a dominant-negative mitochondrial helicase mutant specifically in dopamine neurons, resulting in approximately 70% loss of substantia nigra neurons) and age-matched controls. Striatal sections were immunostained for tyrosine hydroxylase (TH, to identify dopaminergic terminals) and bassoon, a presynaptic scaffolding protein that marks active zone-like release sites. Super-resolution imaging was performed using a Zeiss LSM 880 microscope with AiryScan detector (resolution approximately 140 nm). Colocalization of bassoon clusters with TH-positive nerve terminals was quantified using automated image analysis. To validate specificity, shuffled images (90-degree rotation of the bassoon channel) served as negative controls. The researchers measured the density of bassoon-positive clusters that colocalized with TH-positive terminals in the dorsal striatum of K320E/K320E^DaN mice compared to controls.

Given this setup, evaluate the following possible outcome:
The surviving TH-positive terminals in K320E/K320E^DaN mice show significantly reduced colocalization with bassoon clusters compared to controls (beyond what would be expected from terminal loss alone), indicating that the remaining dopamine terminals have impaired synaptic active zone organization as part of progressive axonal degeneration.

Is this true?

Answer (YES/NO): NO